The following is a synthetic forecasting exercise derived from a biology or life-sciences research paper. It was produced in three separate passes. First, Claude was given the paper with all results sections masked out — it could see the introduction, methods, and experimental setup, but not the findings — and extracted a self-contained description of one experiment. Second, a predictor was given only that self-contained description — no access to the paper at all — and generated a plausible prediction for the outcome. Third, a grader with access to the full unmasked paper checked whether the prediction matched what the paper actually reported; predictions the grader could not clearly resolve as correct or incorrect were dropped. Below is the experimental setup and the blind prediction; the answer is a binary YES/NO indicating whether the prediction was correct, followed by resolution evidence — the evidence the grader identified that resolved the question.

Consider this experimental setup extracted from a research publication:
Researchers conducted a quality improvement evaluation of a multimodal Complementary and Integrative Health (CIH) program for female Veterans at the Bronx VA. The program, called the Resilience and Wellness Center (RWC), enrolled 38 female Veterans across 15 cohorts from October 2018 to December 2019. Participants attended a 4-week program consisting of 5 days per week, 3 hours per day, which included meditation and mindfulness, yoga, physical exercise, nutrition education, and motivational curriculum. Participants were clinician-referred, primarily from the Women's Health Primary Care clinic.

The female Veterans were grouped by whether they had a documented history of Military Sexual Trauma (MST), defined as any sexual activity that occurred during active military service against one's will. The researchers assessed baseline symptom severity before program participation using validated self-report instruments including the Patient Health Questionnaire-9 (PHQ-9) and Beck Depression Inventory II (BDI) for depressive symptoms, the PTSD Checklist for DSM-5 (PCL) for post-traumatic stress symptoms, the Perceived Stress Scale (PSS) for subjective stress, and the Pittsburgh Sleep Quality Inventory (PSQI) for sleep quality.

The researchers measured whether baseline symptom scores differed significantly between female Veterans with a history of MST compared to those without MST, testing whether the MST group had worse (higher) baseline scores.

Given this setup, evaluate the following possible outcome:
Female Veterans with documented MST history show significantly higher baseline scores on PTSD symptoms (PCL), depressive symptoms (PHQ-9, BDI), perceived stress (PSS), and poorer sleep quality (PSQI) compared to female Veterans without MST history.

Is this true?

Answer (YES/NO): YES